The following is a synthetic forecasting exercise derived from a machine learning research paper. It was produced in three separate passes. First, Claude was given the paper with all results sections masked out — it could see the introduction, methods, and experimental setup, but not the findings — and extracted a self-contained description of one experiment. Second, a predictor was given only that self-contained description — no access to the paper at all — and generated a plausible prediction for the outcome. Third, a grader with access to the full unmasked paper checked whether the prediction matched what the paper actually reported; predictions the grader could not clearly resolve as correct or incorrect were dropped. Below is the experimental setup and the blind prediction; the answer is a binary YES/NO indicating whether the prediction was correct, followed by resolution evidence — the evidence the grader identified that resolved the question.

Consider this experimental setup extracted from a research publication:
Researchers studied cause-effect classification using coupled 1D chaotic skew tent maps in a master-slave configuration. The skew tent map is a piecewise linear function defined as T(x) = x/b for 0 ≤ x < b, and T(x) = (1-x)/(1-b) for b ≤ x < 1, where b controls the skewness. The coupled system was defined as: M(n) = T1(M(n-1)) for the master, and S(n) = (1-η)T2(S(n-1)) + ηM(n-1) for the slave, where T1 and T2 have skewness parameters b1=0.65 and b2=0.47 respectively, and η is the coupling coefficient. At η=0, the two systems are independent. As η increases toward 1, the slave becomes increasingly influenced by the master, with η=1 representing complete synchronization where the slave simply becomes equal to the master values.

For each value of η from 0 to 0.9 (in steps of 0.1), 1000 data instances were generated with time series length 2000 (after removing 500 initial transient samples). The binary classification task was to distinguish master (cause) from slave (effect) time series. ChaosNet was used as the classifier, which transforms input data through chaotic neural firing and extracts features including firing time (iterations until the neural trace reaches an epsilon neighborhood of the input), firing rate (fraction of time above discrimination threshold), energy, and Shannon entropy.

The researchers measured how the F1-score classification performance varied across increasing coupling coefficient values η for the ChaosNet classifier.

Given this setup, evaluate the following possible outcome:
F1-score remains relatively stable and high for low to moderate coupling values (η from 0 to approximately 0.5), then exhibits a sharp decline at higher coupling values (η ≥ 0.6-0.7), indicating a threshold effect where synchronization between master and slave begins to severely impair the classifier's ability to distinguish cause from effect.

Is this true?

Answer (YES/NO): YES